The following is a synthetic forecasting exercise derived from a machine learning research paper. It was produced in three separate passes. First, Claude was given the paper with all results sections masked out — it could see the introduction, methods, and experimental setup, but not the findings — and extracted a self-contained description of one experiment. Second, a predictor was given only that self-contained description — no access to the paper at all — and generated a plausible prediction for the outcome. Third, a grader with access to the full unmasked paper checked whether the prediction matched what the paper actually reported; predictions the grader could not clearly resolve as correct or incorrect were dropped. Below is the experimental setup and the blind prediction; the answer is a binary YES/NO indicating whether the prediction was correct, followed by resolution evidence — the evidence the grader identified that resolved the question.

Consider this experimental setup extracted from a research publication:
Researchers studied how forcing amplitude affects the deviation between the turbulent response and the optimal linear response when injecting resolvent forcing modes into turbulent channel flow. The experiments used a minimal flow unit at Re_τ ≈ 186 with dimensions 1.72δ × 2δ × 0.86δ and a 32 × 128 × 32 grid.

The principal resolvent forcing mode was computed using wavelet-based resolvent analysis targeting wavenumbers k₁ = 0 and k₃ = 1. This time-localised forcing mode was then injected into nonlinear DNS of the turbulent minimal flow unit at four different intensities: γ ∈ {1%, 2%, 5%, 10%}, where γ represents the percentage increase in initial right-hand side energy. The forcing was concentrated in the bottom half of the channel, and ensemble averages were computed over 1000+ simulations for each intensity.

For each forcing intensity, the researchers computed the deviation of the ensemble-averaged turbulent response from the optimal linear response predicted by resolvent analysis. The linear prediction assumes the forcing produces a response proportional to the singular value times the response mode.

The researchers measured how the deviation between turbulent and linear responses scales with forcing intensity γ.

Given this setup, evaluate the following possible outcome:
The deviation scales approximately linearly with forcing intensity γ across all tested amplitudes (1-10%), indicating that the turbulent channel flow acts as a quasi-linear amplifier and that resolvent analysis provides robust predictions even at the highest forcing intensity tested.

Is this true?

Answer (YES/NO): NO